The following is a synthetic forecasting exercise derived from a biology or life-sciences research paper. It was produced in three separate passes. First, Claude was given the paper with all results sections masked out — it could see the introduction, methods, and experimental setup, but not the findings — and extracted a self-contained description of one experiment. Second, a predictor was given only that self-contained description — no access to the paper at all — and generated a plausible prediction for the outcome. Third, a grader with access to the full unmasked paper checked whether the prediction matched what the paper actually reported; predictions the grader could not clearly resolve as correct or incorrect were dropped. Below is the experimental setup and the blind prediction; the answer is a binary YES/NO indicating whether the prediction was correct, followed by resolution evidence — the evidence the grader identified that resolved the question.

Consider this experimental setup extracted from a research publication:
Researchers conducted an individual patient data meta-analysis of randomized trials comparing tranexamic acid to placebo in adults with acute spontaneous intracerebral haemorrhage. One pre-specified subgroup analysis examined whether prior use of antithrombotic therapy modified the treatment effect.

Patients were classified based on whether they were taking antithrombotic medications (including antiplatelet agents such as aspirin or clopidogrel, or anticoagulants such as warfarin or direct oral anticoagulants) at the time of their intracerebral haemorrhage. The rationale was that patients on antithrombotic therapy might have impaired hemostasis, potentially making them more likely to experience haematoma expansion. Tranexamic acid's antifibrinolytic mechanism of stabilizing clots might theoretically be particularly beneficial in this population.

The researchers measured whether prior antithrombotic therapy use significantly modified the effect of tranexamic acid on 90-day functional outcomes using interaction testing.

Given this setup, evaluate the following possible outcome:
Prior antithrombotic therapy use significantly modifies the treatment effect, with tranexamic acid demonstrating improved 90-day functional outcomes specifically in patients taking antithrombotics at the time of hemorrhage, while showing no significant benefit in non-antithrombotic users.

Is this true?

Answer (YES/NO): NO